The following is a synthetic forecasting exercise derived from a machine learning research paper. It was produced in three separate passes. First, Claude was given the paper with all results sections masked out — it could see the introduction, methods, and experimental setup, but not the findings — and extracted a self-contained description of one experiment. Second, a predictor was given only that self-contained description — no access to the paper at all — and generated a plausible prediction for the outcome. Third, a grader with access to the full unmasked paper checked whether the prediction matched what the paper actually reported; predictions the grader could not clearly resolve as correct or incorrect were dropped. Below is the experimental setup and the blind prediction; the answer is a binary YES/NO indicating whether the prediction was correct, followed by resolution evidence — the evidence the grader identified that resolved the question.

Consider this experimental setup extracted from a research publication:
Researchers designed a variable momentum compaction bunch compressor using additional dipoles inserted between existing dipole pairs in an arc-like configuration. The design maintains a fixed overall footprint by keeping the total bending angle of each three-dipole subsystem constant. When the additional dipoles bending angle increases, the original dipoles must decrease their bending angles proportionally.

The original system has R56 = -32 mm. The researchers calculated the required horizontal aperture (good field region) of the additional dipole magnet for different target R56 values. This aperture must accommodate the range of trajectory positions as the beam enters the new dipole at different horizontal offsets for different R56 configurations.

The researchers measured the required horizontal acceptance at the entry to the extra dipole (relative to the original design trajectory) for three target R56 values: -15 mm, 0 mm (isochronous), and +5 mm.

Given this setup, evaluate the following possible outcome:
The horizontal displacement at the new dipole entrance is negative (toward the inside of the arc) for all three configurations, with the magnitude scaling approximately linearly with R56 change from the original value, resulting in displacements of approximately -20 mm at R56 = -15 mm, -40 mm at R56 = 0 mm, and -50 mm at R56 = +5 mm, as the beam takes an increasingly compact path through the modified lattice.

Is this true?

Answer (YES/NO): NO